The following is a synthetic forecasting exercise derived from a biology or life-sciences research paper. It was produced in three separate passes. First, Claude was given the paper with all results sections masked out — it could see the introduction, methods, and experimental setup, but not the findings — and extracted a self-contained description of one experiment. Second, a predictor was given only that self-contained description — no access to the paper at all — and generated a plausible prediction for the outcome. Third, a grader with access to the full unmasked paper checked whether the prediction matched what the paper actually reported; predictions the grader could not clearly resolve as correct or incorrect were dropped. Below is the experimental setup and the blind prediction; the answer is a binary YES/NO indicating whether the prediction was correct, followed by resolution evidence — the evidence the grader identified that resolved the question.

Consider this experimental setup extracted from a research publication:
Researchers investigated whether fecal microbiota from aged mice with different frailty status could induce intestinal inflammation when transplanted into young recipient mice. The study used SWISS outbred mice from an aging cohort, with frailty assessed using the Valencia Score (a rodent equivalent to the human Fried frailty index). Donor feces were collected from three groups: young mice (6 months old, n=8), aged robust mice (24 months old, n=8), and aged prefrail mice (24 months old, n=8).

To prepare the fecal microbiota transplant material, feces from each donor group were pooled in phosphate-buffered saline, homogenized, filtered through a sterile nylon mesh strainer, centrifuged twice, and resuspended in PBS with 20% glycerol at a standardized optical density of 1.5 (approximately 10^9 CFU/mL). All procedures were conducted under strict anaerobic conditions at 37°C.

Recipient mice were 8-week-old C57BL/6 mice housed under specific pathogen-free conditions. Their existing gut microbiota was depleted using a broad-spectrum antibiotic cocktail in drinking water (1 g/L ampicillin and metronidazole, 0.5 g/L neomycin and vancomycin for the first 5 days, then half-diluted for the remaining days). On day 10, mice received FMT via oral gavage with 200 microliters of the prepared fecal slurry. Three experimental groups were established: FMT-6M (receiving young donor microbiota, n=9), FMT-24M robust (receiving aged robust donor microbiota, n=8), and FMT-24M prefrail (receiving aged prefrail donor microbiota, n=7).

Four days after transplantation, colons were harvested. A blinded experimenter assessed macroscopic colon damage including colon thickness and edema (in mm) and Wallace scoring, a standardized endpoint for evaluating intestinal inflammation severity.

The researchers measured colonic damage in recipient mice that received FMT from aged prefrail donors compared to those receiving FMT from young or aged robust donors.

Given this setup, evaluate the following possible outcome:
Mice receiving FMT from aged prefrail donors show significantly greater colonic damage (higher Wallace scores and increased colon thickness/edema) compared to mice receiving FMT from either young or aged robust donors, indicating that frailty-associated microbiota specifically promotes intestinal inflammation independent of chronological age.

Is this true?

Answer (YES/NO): YES